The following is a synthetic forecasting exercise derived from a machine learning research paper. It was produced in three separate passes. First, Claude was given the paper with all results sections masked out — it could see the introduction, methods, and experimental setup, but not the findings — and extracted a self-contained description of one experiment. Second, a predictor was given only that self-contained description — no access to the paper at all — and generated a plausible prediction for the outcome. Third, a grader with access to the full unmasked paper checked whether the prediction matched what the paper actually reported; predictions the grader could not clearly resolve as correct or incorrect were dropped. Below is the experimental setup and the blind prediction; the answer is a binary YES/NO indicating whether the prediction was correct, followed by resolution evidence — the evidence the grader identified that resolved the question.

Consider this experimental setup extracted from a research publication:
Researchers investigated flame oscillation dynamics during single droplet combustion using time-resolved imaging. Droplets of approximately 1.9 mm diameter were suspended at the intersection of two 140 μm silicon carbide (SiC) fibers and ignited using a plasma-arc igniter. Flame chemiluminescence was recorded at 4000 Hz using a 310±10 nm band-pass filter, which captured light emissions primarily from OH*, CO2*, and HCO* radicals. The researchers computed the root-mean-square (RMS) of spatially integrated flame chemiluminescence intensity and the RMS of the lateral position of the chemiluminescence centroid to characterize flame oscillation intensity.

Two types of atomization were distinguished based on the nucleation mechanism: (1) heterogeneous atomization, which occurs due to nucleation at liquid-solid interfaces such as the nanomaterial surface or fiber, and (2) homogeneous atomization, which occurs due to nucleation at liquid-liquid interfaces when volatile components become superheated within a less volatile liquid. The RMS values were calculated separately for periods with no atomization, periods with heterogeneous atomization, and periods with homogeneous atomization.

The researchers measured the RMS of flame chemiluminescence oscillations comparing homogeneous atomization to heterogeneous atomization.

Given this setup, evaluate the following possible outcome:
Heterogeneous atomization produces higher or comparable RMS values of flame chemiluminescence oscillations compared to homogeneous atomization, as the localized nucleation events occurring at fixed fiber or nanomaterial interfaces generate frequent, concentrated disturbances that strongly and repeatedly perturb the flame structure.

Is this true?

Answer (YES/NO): NO